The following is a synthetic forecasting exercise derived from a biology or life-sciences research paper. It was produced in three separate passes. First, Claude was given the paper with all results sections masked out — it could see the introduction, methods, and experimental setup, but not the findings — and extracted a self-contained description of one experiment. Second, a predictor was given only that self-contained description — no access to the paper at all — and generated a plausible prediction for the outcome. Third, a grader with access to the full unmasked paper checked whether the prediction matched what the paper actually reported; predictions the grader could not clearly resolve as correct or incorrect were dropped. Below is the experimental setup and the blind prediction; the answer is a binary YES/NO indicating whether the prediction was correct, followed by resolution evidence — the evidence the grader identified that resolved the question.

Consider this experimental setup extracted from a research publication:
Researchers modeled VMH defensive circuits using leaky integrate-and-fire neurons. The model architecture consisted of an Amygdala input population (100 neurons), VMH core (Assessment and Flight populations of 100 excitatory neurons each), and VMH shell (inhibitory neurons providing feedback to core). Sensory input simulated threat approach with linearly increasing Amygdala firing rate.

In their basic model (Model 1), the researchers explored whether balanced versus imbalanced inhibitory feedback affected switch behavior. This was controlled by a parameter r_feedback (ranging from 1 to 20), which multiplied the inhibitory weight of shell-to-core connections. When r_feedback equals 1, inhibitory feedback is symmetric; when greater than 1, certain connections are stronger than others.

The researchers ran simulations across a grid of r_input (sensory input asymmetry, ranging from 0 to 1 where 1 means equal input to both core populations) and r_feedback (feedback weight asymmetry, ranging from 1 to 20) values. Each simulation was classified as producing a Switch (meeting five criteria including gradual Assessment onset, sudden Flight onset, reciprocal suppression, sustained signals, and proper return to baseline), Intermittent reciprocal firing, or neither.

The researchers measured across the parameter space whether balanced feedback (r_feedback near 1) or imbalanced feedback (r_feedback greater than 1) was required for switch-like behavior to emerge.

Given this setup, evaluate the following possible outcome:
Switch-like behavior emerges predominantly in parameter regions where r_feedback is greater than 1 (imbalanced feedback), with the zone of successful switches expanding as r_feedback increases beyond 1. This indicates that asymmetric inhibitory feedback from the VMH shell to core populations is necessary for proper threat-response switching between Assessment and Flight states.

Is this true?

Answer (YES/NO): YES